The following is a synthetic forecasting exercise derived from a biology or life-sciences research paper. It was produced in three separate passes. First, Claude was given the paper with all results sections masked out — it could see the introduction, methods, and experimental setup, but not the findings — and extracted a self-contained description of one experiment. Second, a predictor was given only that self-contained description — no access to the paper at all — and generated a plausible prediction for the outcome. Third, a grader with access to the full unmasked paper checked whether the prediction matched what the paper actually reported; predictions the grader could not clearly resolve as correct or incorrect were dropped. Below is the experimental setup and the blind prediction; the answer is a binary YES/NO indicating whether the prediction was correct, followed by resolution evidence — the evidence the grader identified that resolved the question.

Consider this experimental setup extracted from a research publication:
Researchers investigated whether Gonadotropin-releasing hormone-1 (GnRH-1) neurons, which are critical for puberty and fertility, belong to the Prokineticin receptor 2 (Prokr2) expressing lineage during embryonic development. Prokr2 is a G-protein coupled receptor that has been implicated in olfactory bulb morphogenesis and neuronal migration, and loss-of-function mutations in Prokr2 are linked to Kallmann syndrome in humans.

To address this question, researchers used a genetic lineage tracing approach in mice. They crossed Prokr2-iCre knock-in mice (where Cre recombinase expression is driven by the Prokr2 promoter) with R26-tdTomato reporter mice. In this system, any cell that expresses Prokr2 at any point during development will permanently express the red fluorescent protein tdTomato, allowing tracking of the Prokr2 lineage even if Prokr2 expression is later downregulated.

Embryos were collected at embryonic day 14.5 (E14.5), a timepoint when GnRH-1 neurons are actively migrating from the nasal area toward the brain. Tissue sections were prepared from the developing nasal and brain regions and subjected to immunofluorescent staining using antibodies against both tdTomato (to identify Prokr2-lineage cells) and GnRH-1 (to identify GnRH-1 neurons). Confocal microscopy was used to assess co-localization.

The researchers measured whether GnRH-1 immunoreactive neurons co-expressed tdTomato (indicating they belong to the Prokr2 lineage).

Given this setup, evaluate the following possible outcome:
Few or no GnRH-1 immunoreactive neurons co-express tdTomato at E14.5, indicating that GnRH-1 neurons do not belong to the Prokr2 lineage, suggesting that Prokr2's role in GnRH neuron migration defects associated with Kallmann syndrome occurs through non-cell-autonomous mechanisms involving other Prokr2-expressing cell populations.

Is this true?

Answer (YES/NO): YES